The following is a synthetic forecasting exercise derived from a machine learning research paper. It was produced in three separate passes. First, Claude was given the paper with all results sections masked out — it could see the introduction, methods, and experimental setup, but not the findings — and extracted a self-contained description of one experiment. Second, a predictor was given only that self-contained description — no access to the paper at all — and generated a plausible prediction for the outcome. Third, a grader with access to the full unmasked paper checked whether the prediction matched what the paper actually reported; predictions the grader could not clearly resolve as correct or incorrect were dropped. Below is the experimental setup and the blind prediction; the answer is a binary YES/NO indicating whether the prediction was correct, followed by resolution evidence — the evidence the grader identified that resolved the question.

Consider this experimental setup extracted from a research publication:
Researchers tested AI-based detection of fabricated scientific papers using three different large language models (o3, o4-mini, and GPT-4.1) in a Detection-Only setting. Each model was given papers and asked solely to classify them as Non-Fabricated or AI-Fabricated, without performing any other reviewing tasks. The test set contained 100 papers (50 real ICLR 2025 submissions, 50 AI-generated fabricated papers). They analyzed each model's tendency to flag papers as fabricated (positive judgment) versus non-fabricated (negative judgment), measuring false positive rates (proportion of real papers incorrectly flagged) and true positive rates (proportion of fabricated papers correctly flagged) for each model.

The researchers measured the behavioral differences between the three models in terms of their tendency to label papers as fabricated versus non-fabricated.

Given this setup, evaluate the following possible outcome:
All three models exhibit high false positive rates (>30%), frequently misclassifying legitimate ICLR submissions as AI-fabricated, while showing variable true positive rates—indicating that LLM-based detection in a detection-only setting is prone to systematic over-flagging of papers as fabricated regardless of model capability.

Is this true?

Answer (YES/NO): NO